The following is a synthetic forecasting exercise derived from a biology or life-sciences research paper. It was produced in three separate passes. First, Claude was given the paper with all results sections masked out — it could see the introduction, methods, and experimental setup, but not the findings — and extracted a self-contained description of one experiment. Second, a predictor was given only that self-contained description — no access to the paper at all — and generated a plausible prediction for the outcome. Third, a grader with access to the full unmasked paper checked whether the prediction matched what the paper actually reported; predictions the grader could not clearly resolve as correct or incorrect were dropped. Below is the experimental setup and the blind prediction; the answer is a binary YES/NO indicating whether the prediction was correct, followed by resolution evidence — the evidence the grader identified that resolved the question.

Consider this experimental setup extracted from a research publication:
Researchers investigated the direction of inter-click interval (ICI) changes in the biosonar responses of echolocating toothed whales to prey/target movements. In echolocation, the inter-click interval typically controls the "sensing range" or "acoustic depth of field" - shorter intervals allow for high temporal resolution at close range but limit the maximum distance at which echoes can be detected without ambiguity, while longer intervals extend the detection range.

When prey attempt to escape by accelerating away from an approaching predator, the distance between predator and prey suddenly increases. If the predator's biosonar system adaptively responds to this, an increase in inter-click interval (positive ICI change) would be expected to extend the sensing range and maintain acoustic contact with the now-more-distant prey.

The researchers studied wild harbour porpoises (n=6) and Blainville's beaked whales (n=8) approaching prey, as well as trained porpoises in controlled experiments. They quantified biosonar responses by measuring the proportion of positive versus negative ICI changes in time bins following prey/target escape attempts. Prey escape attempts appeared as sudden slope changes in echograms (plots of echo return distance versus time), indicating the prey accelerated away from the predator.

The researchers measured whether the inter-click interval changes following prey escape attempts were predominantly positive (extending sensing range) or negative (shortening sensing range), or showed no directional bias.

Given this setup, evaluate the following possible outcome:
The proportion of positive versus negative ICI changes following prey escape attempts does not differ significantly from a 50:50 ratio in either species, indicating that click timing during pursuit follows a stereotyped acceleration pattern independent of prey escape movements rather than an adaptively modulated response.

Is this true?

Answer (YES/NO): NO